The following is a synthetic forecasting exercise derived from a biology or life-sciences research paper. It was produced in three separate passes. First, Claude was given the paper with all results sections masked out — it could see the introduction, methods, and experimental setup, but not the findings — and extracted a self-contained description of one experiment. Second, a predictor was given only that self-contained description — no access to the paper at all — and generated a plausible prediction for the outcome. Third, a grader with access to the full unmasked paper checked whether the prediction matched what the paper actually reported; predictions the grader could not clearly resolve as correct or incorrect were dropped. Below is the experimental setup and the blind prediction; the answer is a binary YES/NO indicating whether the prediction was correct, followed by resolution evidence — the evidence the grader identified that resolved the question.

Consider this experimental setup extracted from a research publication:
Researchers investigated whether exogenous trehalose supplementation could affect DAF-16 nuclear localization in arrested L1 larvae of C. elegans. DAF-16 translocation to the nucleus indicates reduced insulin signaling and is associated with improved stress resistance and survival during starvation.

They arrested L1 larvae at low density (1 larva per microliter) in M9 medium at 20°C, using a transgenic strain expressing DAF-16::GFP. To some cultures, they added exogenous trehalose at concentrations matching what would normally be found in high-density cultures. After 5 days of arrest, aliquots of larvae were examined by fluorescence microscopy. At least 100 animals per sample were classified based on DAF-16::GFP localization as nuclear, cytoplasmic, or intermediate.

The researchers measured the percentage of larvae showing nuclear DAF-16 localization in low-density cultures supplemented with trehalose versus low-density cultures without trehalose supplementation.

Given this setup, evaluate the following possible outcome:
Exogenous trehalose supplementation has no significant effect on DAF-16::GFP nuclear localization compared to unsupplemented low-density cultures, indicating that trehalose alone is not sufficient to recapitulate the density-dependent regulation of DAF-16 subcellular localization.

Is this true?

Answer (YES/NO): NO